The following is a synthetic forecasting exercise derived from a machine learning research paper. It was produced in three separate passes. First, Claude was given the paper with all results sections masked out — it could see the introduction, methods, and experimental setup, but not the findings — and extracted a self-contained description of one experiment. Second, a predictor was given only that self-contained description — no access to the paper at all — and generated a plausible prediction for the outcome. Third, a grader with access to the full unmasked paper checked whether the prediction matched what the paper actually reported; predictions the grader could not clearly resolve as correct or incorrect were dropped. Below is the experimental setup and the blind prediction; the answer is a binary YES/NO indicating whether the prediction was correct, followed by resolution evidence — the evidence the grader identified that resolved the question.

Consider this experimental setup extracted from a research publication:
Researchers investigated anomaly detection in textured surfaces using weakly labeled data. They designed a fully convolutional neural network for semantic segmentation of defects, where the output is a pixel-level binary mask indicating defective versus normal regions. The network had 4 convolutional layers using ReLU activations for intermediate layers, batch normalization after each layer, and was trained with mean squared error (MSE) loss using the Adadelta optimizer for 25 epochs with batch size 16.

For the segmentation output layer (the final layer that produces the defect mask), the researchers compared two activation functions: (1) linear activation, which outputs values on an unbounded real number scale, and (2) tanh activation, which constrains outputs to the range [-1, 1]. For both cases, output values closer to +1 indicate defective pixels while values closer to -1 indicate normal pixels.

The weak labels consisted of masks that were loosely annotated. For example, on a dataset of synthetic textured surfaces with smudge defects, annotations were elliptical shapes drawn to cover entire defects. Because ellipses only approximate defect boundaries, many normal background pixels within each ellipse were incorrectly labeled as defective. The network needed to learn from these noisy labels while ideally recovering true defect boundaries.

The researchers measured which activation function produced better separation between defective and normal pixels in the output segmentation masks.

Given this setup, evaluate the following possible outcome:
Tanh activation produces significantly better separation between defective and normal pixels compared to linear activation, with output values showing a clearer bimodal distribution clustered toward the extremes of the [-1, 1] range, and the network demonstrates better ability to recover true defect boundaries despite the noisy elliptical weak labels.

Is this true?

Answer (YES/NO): NO